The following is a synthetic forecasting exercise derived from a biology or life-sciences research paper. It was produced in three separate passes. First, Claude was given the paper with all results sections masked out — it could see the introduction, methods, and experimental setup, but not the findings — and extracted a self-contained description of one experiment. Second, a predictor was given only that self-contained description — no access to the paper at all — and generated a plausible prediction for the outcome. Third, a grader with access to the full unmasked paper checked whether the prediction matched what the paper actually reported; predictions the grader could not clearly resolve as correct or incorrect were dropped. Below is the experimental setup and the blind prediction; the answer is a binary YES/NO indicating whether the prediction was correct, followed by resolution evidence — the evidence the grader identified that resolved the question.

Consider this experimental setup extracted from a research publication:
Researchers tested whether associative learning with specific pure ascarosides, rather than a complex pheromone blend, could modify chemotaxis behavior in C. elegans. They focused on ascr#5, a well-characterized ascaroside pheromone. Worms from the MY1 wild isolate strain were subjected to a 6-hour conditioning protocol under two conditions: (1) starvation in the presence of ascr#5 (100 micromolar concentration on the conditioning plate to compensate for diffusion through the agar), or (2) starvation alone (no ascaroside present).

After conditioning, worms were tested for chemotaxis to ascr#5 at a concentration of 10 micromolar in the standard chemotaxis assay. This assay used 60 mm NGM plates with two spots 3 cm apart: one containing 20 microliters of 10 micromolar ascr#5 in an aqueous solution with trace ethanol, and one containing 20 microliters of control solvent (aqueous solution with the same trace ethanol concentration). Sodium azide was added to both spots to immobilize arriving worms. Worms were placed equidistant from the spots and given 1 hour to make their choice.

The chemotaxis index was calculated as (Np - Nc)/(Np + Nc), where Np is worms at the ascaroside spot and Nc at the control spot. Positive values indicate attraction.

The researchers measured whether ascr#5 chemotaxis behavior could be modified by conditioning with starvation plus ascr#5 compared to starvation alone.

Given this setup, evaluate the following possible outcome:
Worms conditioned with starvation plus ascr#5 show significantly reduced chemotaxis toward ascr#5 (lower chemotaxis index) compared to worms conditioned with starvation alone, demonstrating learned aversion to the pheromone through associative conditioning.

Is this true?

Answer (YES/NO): YES